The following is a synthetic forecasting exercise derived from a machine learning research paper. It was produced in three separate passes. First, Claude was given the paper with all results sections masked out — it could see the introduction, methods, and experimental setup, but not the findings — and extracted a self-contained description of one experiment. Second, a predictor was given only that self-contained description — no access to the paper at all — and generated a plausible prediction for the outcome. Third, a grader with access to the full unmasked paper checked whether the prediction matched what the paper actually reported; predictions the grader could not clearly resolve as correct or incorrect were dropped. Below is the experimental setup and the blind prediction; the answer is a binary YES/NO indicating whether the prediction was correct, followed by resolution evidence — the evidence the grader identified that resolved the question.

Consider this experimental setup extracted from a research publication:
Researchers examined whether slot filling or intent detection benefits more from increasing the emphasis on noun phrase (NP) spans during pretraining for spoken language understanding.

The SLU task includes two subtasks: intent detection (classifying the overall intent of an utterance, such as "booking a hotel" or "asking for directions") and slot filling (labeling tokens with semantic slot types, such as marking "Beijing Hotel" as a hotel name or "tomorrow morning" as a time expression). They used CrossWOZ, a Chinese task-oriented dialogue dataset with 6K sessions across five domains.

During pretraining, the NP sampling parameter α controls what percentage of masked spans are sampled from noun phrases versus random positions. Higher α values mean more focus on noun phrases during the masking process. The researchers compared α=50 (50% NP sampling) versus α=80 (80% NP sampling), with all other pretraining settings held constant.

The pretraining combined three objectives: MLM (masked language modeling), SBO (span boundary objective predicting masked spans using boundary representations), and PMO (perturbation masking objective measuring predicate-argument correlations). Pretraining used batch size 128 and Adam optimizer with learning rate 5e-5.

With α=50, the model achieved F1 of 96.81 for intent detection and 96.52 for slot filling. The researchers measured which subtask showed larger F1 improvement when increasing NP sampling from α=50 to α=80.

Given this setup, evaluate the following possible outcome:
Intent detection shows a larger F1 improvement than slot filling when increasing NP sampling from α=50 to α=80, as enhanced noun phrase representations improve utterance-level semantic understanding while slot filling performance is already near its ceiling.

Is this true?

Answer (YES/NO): NO